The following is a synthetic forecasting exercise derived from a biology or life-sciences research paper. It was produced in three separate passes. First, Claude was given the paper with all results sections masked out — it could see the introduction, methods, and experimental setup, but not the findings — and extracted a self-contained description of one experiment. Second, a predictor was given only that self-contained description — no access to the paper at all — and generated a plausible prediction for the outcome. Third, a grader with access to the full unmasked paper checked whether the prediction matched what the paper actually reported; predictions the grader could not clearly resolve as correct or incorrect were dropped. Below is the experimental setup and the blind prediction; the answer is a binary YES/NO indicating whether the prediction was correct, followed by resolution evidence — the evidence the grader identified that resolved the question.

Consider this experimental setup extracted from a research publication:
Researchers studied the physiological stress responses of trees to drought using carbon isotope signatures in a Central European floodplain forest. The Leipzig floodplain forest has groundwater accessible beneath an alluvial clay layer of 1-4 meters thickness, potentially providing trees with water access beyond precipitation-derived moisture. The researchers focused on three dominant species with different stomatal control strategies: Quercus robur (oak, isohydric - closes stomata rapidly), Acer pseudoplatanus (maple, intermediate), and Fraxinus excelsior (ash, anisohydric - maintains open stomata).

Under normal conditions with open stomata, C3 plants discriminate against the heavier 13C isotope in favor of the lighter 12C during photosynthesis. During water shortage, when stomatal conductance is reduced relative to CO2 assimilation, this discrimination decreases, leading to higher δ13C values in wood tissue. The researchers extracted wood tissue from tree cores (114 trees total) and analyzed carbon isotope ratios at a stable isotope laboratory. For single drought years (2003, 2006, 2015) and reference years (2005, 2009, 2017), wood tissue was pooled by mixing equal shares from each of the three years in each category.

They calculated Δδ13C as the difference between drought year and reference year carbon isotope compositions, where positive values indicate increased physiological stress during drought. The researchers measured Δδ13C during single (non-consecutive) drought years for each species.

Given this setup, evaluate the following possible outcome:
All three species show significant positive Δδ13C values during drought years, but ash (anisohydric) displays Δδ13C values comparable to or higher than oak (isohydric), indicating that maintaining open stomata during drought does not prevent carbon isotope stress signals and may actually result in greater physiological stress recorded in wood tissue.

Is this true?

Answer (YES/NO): YES